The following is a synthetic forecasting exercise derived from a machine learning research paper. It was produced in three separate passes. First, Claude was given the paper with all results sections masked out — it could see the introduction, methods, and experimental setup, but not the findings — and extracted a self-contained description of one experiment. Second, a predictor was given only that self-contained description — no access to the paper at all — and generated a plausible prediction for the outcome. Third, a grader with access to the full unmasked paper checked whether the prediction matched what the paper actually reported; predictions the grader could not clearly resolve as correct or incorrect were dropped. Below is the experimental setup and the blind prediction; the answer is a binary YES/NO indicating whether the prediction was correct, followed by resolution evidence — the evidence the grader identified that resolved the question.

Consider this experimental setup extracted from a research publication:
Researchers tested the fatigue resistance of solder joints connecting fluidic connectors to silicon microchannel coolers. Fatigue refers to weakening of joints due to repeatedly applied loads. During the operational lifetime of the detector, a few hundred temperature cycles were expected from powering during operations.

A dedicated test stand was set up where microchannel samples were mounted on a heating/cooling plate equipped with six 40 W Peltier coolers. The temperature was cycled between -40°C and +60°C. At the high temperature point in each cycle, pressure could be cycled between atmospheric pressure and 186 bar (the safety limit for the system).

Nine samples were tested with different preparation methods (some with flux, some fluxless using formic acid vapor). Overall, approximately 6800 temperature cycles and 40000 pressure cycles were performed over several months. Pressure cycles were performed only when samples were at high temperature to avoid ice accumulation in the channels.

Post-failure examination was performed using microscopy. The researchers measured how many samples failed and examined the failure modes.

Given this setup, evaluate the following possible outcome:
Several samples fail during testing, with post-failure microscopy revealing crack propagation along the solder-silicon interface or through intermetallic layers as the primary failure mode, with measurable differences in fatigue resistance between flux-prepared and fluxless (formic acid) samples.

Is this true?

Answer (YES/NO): NO